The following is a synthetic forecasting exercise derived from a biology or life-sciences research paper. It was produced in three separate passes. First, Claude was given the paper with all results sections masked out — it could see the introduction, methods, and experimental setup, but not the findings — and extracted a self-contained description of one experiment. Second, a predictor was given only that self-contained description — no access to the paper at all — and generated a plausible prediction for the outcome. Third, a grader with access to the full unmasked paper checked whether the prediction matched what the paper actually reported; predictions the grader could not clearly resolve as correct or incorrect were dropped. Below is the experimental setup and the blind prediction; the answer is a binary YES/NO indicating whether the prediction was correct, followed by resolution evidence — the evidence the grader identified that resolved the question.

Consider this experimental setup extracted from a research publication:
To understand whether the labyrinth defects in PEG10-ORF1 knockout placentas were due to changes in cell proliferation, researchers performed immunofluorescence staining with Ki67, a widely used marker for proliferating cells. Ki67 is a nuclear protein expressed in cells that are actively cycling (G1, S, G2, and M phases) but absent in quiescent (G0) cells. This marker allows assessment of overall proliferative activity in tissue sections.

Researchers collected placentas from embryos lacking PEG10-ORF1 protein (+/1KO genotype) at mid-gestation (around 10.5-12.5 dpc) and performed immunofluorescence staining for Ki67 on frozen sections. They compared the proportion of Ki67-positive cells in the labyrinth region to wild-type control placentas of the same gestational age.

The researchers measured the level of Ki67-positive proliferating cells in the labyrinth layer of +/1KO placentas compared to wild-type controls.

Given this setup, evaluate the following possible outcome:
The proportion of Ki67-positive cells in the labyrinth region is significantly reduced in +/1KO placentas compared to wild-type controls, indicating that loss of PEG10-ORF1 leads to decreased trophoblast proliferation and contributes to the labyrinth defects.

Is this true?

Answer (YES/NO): NO